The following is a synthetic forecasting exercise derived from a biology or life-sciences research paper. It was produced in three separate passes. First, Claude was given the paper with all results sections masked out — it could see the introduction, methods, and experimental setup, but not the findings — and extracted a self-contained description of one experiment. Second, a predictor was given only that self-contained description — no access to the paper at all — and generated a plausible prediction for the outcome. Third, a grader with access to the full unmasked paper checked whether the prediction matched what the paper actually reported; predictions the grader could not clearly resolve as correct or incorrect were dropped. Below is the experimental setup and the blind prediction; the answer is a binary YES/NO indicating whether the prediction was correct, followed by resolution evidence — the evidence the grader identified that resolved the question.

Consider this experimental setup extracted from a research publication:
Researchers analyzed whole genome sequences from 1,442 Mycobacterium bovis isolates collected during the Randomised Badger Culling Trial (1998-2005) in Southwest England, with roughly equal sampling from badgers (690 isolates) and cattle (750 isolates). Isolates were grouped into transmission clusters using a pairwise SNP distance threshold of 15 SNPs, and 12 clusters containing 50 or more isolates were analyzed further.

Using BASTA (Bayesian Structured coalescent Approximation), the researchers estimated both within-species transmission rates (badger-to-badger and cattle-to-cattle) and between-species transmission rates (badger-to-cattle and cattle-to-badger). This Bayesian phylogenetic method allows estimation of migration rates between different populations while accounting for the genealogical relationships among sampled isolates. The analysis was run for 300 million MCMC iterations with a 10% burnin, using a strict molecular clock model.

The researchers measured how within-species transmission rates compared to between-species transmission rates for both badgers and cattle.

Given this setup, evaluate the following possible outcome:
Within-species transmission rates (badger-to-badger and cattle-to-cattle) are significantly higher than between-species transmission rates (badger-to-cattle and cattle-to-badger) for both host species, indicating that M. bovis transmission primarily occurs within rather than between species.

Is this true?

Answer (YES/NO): YES